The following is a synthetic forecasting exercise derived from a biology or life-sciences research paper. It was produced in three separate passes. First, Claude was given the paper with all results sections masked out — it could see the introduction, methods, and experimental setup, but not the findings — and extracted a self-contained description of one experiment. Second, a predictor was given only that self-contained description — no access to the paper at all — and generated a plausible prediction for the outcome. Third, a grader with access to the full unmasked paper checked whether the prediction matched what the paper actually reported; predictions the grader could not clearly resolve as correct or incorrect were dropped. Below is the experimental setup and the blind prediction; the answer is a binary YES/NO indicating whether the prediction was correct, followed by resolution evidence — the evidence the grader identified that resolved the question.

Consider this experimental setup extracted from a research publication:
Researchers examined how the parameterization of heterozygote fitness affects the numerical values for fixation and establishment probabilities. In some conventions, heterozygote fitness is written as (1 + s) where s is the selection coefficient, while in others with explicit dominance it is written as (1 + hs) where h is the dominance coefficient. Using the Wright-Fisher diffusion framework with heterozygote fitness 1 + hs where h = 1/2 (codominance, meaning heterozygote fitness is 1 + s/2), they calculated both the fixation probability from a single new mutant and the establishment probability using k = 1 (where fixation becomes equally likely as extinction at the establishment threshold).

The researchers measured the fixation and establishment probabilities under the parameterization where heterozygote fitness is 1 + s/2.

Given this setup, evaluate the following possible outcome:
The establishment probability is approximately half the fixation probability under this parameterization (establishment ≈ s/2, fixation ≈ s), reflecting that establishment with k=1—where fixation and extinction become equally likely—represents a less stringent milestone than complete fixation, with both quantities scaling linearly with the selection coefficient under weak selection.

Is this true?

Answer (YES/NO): NO